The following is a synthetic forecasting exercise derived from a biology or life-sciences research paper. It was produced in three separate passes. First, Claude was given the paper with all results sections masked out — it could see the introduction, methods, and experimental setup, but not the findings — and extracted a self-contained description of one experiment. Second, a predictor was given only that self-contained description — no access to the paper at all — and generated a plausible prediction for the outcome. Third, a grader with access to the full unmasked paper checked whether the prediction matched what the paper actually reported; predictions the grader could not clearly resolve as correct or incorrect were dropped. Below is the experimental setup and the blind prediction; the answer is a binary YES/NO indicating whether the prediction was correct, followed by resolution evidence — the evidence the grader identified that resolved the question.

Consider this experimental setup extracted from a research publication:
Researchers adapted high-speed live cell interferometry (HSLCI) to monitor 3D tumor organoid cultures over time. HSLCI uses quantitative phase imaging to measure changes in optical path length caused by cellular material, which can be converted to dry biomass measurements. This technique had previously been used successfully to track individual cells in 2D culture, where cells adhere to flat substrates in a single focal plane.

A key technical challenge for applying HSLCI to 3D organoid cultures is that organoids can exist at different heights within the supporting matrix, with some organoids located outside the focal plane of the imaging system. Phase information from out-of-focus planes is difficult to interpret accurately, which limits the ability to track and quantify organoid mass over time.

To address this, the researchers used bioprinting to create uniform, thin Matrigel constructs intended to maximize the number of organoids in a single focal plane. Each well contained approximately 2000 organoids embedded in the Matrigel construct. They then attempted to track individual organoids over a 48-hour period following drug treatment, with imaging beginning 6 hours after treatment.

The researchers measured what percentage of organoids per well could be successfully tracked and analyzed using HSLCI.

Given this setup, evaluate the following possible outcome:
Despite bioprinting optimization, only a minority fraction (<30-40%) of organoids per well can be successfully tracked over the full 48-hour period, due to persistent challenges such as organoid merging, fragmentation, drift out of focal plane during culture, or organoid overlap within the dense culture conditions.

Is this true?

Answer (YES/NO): NO